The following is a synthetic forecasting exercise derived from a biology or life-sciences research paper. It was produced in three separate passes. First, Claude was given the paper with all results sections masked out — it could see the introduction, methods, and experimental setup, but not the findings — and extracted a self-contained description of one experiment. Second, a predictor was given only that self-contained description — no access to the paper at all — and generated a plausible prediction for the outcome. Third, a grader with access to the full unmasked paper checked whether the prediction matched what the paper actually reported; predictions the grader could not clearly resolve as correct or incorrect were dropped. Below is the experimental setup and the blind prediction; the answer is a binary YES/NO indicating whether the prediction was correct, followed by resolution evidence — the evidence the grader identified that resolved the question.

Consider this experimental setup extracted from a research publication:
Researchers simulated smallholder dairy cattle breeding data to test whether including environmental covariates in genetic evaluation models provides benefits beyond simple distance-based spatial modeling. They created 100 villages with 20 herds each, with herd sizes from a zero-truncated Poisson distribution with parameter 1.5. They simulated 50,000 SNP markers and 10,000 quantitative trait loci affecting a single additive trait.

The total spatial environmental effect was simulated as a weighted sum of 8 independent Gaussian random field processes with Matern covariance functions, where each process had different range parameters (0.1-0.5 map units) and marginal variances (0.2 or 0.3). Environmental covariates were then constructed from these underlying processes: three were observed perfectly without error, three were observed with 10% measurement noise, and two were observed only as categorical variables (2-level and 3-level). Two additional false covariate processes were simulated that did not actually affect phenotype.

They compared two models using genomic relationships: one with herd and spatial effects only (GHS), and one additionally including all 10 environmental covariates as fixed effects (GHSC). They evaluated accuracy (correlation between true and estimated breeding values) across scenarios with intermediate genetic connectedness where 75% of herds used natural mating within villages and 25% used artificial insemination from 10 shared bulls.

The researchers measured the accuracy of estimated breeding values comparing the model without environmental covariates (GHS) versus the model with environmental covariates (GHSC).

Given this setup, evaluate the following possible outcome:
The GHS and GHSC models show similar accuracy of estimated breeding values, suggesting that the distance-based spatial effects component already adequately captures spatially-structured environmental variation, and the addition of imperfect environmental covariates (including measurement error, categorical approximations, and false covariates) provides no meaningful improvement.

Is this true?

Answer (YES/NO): YES